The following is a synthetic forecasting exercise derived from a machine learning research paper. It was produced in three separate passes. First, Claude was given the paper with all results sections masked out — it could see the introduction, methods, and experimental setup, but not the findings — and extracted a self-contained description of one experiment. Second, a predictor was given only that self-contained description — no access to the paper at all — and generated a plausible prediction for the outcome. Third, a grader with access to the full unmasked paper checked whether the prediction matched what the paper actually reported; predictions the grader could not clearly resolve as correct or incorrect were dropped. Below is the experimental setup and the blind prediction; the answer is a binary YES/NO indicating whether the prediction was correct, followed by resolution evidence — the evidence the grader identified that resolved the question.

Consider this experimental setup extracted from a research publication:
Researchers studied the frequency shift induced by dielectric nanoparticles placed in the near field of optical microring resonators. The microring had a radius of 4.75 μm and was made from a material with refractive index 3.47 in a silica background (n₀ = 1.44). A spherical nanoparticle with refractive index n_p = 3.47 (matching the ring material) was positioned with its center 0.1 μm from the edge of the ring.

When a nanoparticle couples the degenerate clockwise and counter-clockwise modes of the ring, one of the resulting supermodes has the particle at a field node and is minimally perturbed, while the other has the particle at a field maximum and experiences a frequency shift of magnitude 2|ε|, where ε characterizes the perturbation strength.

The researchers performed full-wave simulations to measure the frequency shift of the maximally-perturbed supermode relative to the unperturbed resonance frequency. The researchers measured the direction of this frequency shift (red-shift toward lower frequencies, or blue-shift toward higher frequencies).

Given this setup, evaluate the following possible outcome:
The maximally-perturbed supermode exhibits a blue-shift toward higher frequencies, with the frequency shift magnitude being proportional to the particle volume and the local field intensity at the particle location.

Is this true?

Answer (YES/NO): NO